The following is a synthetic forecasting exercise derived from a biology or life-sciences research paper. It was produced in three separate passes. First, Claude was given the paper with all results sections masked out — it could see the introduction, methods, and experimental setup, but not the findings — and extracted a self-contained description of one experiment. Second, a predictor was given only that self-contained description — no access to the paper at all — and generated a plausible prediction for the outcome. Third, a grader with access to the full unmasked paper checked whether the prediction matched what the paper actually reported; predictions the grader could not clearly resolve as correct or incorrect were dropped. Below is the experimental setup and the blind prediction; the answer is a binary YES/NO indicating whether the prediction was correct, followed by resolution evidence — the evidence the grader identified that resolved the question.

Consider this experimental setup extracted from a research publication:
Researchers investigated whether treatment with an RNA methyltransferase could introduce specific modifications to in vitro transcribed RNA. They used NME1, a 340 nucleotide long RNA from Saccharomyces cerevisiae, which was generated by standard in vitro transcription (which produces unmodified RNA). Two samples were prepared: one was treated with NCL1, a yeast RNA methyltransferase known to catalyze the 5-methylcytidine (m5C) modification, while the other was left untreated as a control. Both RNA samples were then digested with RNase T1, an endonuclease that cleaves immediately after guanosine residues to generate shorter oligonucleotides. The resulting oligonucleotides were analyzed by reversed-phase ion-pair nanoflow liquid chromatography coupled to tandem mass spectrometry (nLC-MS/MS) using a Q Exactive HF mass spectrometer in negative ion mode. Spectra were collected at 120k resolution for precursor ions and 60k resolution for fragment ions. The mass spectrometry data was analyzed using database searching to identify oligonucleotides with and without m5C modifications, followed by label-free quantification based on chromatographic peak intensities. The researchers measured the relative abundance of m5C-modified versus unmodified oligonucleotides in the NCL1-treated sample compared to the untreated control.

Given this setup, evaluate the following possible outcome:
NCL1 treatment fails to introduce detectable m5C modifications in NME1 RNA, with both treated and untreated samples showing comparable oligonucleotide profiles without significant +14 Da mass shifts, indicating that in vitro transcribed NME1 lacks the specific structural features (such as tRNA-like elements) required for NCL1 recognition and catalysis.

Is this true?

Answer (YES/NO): NO